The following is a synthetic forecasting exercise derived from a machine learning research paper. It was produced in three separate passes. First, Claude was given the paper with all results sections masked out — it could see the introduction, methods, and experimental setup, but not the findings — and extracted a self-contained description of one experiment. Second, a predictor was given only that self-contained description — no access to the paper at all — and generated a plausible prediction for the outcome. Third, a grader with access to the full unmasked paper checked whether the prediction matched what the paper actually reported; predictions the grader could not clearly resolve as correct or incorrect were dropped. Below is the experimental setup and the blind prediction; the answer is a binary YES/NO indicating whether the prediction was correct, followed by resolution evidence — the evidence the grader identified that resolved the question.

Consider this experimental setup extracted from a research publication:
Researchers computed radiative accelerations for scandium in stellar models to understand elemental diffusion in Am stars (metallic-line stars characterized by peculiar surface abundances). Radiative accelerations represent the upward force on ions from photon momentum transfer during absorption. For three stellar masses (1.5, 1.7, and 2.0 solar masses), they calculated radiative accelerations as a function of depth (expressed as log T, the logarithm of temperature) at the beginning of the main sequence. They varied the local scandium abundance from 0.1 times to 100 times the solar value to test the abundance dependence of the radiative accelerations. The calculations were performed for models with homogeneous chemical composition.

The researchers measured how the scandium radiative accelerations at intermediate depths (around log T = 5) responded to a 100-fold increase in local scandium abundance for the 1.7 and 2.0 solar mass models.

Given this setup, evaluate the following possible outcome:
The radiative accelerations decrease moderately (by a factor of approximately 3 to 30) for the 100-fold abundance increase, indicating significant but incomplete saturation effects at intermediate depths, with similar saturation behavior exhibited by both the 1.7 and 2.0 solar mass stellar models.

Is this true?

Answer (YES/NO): NO